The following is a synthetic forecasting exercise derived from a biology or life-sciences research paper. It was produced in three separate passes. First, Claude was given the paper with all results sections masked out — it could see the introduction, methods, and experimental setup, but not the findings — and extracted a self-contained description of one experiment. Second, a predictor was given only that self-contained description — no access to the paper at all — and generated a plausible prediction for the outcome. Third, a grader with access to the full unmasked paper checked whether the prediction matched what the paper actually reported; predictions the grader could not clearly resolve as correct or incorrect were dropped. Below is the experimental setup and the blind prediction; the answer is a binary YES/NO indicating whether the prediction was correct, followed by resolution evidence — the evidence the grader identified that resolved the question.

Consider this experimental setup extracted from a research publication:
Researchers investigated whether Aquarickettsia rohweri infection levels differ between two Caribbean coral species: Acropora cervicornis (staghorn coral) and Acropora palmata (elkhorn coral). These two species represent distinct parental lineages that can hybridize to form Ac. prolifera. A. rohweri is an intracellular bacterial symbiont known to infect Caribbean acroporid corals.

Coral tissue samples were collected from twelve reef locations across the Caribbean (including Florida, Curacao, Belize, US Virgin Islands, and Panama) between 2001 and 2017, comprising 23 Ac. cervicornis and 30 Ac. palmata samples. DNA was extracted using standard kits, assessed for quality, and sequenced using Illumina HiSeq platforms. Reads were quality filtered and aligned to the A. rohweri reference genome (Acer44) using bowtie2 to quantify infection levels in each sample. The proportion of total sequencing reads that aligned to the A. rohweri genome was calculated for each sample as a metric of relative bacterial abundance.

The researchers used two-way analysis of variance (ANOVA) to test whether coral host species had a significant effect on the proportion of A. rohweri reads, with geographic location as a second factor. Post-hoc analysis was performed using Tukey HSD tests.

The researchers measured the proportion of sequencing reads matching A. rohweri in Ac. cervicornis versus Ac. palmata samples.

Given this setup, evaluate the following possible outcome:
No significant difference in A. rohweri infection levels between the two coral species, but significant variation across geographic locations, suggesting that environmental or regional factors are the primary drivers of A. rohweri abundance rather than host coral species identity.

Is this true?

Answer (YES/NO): NO